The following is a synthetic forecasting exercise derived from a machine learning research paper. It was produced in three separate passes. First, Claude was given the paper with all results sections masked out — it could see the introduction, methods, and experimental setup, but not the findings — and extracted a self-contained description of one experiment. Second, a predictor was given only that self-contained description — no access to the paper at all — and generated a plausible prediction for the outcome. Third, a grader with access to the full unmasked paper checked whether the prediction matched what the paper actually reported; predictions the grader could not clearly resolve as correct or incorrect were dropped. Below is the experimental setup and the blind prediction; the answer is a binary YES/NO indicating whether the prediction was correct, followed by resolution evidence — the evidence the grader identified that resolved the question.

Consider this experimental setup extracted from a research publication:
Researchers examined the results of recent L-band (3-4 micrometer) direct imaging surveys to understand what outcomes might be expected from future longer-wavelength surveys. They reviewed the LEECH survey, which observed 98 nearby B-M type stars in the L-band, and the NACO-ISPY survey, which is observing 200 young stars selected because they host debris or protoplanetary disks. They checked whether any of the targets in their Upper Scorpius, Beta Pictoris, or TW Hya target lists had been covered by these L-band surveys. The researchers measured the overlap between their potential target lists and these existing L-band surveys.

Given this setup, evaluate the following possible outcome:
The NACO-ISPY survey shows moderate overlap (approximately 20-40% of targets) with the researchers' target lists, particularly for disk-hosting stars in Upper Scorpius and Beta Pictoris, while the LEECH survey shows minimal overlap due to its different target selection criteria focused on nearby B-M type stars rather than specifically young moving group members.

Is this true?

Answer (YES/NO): NO